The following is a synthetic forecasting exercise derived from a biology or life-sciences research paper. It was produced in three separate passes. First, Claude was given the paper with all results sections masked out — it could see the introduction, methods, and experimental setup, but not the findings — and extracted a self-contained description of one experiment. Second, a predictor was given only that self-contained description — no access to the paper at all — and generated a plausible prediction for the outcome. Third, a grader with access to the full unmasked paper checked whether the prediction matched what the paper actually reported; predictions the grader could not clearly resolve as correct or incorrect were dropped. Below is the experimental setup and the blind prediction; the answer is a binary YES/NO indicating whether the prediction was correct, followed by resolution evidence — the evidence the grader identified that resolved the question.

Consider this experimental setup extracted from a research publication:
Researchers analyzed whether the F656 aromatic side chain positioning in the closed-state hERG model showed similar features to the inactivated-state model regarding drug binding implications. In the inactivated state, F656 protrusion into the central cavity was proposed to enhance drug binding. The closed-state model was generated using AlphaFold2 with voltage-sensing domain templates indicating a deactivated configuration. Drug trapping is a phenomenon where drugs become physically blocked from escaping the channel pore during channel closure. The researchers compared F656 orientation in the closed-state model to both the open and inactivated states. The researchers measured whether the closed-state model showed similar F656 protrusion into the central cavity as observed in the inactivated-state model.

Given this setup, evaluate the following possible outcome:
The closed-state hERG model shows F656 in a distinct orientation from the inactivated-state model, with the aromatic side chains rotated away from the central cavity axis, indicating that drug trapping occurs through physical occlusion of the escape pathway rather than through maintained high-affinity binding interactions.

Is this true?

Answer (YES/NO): NO